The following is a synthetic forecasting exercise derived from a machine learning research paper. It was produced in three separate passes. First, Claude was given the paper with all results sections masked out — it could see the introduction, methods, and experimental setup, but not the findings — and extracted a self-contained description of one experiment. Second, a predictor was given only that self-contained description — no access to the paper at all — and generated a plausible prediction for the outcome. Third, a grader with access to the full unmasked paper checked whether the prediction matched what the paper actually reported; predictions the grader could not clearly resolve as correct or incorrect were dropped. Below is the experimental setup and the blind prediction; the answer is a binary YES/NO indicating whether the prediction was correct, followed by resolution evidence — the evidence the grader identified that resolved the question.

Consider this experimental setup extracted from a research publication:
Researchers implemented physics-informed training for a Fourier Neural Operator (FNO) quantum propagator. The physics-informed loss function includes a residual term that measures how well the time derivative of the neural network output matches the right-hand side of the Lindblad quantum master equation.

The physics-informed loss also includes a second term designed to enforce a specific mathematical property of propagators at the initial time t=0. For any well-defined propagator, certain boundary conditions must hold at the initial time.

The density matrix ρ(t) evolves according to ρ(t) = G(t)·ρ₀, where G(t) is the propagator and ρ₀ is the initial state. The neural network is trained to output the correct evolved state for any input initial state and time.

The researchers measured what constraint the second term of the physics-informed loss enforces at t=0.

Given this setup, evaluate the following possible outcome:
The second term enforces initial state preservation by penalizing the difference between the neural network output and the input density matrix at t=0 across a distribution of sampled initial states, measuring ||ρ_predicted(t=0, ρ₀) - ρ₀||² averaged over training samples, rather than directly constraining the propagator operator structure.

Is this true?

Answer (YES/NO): NO